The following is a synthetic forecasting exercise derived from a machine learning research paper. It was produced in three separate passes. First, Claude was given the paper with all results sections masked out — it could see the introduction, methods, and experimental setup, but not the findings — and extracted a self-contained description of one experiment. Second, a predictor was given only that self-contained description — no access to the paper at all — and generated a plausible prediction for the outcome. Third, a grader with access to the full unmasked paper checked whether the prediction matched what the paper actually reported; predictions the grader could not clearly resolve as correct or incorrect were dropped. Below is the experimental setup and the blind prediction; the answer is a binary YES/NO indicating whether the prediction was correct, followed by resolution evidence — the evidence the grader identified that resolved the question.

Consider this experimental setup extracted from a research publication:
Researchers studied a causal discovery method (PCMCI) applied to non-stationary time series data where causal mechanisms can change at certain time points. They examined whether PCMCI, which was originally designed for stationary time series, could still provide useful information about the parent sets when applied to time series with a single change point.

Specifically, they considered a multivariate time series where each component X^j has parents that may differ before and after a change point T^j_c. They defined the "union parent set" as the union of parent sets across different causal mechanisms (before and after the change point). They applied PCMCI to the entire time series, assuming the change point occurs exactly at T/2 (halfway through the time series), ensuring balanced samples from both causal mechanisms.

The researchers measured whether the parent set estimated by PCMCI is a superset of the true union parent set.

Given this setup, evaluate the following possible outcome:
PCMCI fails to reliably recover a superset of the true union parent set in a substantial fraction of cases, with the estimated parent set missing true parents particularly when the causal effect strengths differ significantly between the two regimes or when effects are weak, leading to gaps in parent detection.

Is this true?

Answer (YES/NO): NO